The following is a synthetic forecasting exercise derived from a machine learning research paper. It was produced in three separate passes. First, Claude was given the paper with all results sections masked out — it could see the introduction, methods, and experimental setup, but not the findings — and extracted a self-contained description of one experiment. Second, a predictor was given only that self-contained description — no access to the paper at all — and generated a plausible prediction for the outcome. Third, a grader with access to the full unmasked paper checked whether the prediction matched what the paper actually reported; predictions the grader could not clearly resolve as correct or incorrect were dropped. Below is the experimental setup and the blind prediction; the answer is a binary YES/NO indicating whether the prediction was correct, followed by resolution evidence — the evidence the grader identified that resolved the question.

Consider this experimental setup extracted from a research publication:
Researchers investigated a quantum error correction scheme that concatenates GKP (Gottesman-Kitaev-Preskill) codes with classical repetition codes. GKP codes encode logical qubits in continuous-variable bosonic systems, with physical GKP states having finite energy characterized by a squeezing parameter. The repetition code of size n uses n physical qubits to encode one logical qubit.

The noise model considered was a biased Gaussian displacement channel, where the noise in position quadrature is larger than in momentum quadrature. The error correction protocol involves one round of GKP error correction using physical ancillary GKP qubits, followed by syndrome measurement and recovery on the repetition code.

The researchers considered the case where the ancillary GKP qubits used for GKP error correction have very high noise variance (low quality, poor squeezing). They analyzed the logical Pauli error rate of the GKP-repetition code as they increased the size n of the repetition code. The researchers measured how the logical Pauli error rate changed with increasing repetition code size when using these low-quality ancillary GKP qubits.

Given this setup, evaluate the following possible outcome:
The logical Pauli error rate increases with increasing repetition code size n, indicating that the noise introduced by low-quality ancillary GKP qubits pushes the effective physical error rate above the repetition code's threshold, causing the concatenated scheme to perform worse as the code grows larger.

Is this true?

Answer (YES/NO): YES